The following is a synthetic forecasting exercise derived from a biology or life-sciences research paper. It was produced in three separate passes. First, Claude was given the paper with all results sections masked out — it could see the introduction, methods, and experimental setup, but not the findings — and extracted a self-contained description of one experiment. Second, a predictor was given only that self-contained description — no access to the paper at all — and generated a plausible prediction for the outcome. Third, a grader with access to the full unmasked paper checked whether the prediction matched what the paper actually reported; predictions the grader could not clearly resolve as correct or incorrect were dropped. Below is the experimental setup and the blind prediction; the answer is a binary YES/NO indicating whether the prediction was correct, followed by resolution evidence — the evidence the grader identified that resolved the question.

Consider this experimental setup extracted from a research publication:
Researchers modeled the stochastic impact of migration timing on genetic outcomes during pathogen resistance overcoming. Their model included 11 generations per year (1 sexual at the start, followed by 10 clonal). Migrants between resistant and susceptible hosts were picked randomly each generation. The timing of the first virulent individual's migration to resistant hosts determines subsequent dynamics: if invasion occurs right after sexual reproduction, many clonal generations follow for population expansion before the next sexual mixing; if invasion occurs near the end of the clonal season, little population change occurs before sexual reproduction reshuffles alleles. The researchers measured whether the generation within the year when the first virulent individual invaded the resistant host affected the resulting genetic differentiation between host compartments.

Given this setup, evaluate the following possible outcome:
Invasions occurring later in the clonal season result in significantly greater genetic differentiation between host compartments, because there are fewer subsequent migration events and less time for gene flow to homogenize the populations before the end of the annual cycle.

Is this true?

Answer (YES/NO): NO